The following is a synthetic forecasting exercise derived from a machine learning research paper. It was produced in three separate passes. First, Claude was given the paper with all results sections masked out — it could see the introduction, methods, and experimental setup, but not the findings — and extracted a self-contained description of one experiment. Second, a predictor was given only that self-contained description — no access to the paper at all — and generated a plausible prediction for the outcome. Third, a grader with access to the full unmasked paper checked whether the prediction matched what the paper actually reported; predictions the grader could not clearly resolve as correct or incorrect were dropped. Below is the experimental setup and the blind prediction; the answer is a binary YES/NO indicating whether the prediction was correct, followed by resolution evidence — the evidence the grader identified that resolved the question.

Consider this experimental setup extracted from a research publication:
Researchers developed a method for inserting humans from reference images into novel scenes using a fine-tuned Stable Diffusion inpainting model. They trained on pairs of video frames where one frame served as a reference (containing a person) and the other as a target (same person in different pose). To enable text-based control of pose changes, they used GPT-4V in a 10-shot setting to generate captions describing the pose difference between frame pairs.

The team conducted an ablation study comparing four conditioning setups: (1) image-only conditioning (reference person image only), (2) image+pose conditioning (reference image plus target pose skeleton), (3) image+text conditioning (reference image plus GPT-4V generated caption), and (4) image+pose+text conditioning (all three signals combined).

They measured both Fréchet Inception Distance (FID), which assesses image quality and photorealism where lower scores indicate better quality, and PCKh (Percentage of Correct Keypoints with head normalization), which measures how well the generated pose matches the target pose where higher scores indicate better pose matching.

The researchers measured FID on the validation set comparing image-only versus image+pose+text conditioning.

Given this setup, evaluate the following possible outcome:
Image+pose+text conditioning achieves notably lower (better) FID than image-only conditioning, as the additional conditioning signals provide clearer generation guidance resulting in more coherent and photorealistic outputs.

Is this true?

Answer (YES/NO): NO